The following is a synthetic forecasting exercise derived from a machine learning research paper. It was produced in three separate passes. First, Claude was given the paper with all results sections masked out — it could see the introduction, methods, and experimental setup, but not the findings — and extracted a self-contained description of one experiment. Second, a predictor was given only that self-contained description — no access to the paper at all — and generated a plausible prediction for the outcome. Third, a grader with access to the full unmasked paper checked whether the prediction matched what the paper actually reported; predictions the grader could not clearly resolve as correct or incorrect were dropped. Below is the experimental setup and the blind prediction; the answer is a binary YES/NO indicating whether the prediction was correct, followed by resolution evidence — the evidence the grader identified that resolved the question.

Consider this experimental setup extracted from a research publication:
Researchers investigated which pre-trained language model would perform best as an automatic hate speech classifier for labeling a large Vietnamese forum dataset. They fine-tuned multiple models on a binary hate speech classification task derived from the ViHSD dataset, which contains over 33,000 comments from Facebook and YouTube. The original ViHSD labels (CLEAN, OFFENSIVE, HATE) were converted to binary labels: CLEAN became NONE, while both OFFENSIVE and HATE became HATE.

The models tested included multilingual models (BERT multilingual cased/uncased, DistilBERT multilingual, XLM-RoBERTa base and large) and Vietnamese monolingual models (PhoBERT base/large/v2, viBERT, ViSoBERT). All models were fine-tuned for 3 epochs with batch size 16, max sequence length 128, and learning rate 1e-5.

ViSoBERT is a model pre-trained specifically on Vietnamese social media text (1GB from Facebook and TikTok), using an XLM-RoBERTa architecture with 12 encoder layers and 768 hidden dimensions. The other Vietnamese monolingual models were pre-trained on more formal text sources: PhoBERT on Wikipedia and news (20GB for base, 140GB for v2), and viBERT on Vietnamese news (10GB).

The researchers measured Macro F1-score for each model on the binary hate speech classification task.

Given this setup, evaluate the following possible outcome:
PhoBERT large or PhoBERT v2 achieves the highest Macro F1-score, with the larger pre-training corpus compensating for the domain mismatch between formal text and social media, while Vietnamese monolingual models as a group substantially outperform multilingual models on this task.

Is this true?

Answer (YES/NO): NO